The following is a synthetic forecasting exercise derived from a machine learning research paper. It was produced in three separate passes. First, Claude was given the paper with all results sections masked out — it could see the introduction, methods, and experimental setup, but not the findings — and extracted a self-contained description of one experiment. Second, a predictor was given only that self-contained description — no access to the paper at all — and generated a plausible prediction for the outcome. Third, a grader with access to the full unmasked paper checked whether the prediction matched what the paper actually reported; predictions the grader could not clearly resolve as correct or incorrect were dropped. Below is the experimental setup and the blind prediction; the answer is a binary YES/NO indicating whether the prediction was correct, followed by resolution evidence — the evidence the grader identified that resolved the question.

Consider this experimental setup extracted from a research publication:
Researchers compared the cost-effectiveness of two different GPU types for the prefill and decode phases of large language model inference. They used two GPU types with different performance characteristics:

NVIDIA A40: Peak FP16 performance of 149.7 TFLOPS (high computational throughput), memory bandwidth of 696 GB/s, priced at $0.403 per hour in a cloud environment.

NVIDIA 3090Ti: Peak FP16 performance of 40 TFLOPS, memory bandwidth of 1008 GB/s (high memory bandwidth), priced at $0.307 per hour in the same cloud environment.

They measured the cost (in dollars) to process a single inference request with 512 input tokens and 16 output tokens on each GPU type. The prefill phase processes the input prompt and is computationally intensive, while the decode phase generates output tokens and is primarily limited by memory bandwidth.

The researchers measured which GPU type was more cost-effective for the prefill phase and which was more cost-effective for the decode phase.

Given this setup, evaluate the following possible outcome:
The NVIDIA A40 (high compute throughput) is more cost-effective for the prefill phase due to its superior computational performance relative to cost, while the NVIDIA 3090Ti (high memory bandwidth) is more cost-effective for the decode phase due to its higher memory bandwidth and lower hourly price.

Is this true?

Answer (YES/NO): YES